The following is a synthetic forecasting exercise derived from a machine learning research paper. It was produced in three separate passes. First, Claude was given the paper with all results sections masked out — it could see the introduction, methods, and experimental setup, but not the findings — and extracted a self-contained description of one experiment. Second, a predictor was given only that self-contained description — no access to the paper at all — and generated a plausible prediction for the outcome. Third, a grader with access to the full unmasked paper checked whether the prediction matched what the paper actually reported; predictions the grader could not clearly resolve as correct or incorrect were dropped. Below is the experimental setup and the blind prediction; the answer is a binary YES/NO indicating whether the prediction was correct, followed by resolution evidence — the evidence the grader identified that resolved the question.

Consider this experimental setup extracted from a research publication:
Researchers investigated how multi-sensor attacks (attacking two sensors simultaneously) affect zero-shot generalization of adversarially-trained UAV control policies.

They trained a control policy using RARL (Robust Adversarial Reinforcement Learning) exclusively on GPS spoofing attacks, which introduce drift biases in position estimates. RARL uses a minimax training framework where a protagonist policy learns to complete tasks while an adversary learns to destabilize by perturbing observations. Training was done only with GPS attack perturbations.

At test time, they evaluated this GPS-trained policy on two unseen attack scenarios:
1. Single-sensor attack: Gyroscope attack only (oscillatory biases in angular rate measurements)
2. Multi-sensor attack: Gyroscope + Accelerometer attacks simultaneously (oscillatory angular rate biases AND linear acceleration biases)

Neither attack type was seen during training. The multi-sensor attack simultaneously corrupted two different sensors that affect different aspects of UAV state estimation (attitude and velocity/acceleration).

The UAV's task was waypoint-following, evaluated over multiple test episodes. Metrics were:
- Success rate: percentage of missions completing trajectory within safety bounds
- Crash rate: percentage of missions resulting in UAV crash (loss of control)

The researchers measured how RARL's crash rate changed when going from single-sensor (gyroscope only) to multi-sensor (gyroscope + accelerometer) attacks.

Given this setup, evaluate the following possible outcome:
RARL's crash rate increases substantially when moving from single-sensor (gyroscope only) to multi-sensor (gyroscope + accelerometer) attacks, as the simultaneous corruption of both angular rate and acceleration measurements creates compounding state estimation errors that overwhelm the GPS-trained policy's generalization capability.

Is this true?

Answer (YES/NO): NO